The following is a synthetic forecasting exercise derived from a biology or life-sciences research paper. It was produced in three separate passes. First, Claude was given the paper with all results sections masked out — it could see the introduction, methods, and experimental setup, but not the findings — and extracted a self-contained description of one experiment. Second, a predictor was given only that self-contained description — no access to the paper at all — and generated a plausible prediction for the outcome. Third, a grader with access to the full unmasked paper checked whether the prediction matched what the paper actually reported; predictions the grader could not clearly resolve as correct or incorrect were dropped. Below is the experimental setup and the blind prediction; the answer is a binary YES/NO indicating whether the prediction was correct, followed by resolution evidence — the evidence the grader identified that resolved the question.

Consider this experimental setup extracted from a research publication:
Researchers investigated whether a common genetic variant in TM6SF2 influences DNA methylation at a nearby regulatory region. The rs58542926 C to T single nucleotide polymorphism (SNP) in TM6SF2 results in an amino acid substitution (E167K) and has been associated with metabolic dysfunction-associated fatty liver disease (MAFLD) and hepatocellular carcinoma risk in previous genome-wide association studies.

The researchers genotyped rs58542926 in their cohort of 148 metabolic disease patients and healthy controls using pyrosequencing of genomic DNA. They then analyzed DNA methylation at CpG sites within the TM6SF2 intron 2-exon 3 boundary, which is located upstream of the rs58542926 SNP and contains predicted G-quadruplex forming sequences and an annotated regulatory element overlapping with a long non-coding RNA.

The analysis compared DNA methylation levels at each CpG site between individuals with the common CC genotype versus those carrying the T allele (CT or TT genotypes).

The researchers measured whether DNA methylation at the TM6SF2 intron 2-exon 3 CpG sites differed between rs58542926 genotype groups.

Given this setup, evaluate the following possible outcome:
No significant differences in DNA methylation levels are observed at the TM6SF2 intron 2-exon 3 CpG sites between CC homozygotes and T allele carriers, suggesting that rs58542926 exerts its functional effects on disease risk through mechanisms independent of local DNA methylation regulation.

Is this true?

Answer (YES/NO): YES